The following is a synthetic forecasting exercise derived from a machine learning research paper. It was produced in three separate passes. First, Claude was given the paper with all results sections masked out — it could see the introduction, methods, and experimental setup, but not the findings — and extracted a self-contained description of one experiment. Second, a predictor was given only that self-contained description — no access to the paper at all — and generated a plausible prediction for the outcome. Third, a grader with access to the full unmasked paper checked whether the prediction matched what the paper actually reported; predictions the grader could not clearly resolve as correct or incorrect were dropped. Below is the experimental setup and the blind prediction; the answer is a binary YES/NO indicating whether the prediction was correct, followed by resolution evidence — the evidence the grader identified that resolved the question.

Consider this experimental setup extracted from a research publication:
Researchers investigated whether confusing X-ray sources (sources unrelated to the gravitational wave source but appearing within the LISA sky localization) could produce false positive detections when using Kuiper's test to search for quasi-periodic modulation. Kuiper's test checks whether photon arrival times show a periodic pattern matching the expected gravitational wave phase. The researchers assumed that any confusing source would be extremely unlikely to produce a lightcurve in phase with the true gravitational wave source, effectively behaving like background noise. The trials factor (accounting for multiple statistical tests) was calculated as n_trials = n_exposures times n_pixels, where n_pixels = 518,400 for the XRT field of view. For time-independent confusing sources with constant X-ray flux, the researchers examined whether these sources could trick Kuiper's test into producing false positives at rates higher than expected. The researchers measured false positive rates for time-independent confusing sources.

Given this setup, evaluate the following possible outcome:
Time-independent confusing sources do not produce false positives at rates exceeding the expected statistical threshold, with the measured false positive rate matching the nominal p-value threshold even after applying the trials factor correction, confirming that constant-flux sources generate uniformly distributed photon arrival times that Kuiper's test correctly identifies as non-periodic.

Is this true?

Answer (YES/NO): NO